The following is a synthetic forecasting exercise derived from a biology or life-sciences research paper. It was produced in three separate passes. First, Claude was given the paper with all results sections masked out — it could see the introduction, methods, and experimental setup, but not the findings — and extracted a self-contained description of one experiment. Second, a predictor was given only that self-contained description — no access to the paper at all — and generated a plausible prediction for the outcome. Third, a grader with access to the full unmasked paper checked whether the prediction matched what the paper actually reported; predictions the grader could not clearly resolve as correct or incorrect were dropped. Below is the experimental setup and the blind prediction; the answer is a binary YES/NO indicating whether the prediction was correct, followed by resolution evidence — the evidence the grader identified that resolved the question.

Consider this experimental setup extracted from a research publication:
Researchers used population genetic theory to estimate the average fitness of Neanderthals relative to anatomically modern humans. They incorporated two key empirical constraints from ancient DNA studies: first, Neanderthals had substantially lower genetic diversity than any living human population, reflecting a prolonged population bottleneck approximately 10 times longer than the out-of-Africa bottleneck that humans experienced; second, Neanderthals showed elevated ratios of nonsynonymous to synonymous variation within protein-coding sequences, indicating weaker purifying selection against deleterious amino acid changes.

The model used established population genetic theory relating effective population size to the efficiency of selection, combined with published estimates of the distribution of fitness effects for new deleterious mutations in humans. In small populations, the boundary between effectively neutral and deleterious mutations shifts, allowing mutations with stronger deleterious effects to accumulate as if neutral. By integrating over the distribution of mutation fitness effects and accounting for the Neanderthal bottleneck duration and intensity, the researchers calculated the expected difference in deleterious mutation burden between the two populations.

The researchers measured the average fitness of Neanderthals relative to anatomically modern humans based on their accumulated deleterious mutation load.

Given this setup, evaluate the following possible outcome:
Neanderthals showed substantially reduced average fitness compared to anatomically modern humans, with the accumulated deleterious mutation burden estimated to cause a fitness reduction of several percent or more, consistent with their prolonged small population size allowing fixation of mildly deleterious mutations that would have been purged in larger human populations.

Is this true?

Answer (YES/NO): YES